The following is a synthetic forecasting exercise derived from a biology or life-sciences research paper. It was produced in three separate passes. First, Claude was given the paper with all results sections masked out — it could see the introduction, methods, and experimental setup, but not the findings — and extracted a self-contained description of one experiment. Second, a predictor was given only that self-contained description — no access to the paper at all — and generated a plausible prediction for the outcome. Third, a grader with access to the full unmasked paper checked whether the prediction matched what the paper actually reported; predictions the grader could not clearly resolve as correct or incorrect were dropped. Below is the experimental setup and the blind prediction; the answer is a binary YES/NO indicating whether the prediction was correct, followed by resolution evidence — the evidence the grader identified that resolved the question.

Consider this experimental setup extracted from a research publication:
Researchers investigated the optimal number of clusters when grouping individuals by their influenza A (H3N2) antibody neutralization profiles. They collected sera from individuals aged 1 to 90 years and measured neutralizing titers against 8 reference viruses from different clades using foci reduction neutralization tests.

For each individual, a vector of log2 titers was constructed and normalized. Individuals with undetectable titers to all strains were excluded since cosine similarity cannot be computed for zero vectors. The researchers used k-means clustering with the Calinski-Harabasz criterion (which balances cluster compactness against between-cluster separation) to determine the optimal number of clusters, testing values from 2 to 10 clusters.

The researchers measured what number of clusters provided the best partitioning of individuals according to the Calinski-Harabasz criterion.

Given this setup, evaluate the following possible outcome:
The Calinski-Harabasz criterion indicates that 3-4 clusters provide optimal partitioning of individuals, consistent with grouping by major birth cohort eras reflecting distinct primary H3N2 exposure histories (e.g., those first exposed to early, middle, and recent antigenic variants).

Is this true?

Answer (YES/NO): NO